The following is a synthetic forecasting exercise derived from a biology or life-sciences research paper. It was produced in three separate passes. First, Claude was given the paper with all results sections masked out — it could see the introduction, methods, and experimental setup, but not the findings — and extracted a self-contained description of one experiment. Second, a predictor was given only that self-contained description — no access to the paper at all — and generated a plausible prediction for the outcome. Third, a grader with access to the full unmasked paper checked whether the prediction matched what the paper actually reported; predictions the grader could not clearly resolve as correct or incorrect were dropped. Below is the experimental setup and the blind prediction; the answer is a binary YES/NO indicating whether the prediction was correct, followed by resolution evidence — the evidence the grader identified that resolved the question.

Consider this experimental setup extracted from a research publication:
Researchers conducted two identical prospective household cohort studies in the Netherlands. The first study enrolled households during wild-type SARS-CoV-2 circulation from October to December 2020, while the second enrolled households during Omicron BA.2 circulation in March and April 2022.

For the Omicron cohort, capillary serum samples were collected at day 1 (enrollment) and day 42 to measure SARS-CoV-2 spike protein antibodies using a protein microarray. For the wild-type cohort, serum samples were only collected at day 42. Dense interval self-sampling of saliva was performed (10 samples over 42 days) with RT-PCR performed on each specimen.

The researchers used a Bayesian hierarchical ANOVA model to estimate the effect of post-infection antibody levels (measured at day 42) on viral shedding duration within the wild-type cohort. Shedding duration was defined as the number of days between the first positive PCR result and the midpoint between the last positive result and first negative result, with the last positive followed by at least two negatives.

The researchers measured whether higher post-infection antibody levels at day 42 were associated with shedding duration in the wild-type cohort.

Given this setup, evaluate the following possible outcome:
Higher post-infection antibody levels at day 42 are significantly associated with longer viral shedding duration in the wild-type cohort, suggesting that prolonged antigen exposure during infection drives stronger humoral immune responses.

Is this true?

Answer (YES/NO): YES